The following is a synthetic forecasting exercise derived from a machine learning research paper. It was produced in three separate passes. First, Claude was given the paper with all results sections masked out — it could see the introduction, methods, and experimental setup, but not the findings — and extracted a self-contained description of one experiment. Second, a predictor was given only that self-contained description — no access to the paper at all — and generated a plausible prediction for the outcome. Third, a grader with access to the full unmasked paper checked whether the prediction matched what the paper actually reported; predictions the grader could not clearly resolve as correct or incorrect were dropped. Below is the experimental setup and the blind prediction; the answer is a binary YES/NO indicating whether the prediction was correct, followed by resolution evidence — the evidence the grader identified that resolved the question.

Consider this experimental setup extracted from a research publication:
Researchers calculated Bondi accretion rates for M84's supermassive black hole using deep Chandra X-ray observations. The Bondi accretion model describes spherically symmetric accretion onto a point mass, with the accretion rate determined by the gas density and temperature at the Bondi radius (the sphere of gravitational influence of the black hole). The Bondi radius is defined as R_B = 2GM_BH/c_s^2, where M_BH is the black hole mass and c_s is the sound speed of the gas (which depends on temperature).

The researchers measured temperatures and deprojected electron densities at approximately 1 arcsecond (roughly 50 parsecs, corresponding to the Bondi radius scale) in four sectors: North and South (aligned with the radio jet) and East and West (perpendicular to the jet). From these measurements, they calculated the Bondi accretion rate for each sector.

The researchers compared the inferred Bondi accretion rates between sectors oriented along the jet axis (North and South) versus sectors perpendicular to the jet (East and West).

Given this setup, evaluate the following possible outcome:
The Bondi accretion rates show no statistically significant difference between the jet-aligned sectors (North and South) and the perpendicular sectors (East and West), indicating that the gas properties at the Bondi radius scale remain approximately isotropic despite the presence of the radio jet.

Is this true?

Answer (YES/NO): NO